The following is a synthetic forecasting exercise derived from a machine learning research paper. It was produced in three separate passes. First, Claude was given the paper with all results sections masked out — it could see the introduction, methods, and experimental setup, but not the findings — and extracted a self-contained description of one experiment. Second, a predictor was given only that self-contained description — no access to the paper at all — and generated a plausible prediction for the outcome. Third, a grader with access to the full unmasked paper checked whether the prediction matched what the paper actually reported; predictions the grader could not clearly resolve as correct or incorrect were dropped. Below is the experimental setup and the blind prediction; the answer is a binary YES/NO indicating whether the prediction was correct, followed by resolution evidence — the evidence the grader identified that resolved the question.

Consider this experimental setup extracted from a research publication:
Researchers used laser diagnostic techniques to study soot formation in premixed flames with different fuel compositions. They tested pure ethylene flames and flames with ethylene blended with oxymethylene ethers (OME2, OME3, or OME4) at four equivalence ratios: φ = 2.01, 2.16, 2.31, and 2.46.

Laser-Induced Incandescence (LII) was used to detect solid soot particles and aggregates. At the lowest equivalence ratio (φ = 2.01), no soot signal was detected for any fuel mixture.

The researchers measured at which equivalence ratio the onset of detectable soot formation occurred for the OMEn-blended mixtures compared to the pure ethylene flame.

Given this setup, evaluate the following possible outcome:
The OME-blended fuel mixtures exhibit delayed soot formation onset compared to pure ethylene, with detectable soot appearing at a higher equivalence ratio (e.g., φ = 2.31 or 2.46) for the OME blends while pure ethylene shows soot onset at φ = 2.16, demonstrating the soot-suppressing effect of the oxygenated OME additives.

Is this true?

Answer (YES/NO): NO